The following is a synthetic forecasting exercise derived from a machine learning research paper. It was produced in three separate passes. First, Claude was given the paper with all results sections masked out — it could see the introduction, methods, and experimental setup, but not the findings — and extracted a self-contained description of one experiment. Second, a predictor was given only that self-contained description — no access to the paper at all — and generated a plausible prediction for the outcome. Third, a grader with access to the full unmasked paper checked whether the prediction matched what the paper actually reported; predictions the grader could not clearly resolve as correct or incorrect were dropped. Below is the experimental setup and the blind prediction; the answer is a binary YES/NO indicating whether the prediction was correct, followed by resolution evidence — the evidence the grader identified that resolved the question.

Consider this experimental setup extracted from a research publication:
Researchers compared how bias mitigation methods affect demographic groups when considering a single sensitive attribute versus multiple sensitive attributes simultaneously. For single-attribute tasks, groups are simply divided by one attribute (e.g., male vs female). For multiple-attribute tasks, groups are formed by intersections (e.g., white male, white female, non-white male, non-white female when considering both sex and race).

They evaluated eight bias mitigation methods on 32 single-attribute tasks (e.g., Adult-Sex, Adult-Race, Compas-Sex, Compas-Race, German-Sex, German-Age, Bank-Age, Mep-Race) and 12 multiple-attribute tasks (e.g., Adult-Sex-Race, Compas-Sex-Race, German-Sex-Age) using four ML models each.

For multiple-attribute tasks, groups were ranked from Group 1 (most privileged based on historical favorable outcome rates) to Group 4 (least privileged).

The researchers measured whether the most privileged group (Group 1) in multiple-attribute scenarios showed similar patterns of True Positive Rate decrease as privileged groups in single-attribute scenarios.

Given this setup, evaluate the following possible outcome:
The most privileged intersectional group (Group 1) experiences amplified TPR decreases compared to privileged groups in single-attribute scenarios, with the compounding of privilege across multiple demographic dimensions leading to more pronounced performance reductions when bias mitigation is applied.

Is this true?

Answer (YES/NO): NO